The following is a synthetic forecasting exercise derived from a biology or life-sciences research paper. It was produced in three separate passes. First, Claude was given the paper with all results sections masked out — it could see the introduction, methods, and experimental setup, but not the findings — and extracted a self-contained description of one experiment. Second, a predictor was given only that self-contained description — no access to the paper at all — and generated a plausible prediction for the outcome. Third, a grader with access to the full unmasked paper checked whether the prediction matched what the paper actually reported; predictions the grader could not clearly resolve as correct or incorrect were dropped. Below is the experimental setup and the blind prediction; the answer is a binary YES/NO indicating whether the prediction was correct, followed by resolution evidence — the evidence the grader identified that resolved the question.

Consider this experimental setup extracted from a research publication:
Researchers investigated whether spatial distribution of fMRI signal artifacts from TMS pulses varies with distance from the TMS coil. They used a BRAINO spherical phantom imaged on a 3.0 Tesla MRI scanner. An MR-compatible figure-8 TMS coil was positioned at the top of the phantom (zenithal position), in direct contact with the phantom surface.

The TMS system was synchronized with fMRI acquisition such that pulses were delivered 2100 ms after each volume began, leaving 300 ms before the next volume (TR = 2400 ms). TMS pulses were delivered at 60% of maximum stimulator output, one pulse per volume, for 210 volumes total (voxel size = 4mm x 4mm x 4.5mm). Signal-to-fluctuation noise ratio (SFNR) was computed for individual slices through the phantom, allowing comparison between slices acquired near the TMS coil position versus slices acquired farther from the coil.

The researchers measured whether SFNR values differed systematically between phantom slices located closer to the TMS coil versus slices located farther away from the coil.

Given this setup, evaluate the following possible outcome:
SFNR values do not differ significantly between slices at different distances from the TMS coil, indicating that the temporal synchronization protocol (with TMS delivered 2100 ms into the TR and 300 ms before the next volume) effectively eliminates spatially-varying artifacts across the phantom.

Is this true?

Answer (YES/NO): NO